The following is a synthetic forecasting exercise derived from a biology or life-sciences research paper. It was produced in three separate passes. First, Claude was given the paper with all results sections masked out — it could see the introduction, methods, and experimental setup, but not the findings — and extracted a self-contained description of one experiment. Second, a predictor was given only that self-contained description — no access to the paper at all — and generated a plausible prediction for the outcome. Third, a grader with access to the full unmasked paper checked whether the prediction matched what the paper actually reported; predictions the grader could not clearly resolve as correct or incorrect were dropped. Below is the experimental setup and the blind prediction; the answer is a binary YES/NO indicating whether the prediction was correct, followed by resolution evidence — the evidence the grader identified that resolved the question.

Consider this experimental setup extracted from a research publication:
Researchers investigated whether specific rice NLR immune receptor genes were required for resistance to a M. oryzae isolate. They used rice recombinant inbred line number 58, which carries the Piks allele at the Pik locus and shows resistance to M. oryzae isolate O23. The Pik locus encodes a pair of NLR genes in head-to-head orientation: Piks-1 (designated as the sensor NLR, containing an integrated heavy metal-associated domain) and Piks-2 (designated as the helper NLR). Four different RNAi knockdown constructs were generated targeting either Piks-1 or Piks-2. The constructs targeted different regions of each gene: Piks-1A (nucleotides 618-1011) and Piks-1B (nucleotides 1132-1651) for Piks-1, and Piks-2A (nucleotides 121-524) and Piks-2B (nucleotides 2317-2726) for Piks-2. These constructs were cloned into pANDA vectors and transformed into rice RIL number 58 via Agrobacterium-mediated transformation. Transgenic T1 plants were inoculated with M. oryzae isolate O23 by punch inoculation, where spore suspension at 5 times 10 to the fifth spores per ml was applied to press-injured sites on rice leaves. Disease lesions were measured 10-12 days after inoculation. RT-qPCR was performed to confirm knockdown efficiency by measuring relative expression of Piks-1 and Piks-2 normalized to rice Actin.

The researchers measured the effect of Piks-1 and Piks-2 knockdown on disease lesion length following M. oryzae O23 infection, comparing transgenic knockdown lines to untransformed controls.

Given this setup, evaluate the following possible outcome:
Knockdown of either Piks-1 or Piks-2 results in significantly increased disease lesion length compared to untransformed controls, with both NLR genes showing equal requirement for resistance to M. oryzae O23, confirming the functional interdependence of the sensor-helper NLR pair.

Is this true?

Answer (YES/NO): YES